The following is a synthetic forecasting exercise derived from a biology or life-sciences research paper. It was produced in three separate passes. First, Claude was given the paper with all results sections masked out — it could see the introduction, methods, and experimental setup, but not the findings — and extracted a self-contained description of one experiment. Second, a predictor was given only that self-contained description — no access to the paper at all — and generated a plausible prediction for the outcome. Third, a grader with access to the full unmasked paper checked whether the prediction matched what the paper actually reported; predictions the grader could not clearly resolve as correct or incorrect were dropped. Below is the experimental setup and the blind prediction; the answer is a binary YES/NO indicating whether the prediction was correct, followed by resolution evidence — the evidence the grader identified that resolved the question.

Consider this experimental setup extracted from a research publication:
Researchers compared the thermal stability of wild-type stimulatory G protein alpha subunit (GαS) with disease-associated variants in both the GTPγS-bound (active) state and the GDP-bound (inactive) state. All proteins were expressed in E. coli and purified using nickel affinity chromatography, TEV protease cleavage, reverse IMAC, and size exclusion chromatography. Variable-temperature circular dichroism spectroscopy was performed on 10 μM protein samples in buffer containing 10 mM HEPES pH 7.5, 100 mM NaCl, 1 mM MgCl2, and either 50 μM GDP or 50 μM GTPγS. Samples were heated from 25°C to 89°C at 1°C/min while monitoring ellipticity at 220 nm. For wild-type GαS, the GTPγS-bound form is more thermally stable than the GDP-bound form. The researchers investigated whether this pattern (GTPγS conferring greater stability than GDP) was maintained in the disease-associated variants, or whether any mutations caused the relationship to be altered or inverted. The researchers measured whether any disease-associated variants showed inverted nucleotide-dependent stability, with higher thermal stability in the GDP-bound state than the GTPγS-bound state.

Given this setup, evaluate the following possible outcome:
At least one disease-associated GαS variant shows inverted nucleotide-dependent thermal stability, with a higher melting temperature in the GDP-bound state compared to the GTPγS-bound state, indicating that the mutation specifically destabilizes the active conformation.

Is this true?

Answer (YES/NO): NO